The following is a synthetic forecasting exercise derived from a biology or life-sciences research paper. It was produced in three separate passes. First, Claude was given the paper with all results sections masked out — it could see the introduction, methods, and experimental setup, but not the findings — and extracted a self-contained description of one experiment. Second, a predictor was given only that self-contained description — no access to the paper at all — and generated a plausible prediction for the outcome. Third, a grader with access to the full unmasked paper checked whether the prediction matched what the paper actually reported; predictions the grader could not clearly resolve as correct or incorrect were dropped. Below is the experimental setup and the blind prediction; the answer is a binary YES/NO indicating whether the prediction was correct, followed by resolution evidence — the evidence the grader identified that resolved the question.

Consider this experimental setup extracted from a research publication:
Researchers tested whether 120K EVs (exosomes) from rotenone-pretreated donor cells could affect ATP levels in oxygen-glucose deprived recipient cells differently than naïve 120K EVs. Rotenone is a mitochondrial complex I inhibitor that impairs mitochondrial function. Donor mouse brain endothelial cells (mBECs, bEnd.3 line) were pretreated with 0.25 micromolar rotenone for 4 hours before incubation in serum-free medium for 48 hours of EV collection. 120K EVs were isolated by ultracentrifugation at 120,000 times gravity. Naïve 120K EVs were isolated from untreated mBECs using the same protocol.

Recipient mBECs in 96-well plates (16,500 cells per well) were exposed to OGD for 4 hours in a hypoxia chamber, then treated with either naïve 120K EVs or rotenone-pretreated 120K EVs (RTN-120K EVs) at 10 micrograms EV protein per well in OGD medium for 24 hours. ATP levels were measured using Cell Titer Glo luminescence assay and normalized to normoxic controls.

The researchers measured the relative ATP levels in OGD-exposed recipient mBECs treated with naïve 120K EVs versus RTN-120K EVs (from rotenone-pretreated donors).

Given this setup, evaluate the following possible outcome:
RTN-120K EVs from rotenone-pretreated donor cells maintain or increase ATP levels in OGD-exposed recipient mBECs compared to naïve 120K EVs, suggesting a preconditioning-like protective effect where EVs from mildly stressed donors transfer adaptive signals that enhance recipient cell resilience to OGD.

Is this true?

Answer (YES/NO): YES